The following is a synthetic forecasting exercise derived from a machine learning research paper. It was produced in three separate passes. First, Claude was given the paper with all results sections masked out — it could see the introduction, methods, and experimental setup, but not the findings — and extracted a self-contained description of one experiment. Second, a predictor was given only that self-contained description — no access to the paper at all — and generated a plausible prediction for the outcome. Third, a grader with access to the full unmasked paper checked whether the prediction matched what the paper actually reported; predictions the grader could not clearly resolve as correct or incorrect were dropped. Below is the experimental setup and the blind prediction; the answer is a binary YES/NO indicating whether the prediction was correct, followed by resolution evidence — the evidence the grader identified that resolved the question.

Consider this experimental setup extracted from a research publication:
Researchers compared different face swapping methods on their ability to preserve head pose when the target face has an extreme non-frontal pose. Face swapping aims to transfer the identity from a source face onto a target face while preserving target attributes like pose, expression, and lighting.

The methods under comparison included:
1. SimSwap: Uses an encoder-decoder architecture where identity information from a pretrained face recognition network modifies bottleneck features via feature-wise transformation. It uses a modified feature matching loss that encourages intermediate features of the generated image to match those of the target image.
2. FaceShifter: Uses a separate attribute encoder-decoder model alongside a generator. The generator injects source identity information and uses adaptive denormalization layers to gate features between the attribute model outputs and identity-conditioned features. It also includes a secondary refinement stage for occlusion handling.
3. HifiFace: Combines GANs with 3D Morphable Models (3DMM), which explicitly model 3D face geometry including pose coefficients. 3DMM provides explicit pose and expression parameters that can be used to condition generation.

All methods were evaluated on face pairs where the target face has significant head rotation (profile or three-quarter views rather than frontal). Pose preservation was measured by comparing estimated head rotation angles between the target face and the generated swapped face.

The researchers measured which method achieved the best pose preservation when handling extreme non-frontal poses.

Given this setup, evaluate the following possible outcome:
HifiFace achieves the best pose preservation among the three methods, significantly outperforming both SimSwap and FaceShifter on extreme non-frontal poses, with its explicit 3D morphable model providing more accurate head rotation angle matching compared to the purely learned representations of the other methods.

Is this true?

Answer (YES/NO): NO